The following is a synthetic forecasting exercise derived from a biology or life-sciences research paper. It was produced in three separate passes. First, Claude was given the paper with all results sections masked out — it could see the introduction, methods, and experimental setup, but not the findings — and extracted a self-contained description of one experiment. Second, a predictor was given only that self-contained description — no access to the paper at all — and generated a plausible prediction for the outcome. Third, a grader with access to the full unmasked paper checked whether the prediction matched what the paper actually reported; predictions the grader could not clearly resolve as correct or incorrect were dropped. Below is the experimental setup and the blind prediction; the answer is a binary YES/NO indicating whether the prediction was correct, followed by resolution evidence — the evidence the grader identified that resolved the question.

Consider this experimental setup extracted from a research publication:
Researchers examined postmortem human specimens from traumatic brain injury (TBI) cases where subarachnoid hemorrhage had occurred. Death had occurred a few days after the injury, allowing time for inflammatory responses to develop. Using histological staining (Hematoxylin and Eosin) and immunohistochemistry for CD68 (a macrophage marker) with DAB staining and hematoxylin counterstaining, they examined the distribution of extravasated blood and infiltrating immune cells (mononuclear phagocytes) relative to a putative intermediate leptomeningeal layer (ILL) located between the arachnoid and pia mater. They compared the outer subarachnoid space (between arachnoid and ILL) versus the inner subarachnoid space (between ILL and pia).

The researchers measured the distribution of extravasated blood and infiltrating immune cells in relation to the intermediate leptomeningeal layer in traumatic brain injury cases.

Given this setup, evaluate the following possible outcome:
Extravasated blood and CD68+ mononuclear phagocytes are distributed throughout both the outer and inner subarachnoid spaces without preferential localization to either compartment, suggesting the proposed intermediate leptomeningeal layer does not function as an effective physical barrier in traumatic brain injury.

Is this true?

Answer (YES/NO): NO